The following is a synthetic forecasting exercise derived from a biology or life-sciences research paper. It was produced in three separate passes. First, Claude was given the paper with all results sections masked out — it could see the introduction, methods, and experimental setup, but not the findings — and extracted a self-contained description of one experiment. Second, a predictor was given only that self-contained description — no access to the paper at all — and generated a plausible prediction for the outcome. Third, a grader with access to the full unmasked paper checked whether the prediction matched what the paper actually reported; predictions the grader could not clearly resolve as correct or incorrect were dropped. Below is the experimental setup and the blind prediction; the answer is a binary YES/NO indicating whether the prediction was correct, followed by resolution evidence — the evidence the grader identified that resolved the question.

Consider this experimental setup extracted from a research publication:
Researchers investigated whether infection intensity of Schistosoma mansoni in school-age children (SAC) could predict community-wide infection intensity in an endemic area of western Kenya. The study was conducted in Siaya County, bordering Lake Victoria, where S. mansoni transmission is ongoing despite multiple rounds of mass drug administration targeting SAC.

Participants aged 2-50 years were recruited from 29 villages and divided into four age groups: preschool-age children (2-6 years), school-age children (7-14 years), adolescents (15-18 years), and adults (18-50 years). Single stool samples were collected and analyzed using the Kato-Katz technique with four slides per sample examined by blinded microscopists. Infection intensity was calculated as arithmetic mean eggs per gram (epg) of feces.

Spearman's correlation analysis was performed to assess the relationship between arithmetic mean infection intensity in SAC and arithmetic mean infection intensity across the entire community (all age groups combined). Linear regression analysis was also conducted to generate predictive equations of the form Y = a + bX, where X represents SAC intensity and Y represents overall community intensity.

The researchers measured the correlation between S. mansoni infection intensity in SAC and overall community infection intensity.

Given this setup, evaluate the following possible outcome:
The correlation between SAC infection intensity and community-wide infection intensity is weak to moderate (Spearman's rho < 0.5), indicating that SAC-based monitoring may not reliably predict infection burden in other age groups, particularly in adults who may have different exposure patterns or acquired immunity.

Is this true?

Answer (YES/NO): NO